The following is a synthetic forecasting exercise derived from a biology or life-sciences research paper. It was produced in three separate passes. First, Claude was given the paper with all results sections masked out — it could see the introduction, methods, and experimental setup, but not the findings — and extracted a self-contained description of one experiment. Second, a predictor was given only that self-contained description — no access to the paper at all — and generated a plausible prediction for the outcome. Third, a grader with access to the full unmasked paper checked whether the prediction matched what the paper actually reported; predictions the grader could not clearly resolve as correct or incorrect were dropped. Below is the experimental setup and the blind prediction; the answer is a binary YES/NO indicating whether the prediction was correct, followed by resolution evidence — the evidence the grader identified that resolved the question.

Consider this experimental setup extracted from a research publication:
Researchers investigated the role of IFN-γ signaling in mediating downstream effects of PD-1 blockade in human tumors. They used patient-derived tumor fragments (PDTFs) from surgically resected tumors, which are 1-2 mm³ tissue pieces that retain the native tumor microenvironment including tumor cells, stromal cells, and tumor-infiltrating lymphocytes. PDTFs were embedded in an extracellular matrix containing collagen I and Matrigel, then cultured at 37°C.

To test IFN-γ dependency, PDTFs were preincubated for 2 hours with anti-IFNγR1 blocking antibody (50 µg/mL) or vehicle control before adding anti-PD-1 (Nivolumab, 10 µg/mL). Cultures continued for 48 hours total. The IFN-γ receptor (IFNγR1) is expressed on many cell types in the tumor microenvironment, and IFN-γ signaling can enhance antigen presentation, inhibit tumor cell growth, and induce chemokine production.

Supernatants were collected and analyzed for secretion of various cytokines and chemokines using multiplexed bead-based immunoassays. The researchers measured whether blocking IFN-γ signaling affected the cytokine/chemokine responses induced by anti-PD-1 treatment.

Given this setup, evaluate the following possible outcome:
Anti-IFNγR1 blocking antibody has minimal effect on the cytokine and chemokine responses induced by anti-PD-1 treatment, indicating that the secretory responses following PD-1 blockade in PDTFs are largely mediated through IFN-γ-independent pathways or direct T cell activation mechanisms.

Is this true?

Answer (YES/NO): NO